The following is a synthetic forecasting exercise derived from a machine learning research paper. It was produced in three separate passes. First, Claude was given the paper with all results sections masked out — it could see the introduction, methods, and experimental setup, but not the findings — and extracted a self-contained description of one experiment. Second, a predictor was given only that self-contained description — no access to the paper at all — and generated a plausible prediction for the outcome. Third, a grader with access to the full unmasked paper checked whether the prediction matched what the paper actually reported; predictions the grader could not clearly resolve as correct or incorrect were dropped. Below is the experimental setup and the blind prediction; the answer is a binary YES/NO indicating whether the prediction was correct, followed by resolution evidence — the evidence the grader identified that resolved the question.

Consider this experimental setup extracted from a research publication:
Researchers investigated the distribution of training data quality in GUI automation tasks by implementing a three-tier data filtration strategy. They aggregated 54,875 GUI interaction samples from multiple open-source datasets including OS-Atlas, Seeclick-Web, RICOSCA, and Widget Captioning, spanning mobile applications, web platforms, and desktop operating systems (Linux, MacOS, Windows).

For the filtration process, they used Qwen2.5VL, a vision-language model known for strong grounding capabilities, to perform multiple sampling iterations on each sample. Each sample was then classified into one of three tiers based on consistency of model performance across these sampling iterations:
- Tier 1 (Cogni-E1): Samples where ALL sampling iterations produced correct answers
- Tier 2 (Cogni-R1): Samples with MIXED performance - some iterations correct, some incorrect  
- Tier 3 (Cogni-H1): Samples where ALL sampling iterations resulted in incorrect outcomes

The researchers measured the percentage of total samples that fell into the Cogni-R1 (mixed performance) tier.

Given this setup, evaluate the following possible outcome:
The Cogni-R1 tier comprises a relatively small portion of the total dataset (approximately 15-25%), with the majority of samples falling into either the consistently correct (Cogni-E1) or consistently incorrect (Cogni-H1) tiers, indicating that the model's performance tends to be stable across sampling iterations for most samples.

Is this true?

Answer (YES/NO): NO